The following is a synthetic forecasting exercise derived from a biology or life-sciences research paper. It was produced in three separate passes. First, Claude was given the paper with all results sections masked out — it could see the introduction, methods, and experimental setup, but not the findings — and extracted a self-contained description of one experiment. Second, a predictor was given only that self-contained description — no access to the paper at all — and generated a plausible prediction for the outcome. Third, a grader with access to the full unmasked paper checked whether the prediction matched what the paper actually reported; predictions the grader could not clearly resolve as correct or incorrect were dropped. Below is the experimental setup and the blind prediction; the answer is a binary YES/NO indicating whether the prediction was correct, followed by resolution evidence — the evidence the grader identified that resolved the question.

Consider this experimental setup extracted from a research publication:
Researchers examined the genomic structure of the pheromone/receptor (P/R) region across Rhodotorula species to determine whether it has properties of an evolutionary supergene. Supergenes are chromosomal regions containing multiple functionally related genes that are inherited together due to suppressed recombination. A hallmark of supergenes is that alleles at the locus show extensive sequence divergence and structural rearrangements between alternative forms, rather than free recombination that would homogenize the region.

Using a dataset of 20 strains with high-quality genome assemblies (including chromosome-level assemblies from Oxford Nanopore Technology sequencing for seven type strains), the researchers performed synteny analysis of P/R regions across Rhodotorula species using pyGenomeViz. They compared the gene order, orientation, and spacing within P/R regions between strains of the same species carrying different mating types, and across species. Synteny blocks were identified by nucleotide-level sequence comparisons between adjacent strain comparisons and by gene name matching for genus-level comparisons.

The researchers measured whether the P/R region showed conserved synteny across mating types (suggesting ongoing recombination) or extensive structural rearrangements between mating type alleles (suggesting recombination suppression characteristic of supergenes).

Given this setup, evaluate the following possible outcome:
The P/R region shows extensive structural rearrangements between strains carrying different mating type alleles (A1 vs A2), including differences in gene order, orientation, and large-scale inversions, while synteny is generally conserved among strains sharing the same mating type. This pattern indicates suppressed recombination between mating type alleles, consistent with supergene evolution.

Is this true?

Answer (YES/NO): YES